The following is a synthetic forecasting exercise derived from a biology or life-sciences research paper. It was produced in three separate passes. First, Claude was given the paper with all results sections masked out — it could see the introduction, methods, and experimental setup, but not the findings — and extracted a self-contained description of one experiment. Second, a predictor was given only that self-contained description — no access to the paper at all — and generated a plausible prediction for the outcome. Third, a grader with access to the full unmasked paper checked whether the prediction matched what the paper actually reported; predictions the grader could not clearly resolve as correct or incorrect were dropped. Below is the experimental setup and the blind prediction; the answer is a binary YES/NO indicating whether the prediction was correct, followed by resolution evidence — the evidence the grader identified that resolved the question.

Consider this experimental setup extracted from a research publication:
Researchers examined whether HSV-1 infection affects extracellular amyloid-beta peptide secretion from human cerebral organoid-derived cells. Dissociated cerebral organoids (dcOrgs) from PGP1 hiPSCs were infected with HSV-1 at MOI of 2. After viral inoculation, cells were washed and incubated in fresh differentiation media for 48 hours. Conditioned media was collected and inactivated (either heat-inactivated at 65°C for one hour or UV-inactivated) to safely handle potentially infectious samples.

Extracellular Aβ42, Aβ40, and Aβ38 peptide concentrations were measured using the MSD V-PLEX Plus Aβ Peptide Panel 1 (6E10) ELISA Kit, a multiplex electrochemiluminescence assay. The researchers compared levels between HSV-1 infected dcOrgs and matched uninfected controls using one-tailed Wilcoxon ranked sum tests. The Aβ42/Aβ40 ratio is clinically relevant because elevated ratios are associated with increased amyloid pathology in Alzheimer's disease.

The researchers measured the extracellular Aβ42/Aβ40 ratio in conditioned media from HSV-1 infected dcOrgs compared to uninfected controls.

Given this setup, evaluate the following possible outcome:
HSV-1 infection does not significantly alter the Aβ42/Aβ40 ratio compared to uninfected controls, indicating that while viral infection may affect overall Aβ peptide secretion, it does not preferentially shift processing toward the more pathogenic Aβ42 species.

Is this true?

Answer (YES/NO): NO